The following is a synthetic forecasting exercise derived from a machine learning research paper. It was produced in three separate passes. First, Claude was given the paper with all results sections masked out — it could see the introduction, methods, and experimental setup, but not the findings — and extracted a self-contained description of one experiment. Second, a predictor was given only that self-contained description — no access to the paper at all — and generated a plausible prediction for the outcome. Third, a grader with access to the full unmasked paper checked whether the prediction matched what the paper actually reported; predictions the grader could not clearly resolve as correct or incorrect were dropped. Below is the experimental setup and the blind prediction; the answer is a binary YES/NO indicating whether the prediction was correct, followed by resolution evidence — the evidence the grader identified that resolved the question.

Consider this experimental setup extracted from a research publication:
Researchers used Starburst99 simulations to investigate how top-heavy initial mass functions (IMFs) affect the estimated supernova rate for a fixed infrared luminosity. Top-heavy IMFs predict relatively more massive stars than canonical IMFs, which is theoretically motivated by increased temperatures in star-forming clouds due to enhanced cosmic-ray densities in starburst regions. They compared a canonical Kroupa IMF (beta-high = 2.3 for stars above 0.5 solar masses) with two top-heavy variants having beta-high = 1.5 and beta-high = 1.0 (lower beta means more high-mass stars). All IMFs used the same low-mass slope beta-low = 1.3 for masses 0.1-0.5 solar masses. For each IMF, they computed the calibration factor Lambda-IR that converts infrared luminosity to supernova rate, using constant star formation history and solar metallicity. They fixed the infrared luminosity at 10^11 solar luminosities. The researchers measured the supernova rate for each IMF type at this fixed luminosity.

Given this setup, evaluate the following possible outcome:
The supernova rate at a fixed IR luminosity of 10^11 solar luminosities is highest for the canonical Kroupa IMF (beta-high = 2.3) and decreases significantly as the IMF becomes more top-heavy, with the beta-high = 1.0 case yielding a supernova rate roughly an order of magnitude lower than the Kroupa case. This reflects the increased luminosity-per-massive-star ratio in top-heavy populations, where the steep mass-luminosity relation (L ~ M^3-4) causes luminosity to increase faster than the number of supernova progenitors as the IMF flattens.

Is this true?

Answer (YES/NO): NO